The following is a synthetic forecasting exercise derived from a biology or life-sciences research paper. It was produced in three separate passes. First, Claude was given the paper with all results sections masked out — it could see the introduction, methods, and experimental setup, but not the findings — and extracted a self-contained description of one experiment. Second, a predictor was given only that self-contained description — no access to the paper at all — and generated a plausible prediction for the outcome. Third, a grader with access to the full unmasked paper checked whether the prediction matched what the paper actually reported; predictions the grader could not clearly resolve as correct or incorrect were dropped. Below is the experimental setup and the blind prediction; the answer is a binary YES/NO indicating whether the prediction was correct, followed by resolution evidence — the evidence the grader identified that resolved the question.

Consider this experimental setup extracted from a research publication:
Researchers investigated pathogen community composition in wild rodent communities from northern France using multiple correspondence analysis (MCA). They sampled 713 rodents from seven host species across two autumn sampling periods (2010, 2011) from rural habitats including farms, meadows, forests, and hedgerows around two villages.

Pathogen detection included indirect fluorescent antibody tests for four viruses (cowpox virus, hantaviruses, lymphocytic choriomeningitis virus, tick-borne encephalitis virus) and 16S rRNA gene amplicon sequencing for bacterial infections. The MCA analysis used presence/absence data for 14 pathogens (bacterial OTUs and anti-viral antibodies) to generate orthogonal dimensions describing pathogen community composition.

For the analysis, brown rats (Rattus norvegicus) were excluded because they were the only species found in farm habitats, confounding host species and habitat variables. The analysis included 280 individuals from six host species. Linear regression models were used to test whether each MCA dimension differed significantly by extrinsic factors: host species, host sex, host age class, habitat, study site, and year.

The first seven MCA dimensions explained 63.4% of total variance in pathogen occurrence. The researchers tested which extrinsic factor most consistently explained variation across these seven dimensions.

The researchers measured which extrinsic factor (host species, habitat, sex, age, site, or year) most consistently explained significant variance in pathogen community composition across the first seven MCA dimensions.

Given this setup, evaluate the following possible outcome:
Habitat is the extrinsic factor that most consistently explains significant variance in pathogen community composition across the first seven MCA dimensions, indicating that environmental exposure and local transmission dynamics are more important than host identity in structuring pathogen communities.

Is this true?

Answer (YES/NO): NO